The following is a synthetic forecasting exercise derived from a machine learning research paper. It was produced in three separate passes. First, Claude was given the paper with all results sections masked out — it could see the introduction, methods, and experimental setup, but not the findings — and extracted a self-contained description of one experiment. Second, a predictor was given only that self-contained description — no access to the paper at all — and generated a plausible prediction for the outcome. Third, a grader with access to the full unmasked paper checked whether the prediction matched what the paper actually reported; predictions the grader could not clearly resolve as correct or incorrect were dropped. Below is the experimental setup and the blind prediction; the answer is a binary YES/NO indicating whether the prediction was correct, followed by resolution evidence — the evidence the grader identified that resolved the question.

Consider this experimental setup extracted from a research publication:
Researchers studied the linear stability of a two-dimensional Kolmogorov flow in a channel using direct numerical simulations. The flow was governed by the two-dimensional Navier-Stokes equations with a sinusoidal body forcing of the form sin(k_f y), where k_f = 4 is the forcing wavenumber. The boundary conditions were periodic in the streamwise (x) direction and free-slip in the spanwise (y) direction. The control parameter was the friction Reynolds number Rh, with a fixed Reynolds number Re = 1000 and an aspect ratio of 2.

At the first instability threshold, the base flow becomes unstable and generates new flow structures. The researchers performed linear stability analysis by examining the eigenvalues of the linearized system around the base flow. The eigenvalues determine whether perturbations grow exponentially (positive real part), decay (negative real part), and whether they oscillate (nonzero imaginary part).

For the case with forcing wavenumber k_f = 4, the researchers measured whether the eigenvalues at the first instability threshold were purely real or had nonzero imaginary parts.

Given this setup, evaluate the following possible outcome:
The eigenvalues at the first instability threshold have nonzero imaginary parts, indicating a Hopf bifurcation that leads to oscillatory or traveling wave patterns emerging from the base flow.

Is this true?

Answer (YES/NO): NO